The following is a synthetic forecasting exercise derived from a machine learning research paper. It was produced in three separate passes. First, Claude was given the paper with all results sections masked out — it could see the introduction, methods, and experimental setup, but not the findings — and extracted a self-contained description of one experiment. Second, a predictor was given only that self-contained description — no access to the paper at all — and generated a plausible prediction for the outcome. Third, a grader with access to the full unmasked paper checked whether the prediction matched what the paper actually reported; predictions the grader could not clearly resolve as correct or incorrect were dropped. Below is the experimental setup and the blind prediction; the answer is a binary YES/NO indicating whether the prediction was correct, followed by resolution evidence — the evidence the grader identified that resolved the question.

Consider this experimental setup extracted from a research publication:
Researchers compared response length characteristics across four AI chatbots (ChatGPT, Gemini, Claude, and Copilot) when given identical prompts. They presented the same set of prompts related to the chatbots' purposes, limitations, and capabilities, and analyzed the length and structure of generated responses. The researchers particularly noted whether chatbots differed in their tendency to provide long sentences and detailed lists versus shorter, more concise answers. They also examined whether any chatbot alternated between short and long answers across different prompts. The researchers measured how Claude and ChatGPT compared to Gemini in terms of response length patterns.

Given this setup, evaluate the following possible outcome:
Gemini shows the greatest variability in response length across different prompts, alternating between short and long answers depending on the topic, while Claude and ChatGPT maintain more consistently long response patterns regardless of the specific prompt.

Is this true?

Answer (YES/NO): YES